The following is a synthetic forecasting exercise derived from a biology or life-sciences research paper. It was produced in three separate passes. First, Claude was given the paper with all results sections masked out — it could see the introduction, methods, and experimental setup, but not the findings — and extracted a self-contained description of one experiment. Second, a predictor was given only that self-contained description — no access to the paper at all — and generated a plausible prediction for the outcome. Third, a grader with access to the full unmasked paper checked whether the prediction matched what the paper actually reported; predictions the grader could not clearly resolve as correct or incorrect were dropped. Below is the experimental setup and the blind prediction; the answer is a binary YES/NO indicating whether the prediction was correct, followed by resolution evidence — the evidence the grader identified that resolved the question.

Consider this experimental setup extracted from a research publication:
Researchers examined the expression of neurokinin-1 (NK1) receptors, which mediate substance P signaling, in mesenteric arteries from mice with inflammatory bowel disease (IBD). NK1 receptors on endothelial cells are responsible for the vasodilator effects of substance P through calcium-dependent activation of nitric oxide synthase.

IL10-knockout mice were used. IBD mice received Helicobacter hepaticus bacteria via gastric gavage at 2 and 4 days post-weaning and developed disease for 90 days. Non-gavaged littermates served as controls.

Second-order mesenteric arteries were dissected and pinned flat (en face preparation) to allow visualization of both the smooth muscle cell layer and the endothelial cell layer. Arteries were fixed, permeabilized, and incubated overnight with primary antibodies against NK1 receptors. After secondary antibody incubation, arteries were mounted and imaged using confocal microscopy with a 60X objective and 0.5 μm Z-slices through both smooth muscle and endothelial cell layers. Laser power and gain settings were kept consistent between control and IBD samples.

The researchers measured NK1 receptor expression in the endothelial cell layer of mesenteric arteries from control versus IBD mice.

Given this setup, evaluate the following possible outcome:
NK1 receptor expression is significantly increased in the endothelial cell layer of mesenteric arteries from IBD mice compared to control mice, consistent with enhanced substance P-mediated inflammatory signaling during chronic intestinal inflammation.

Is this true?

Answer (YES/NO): NO